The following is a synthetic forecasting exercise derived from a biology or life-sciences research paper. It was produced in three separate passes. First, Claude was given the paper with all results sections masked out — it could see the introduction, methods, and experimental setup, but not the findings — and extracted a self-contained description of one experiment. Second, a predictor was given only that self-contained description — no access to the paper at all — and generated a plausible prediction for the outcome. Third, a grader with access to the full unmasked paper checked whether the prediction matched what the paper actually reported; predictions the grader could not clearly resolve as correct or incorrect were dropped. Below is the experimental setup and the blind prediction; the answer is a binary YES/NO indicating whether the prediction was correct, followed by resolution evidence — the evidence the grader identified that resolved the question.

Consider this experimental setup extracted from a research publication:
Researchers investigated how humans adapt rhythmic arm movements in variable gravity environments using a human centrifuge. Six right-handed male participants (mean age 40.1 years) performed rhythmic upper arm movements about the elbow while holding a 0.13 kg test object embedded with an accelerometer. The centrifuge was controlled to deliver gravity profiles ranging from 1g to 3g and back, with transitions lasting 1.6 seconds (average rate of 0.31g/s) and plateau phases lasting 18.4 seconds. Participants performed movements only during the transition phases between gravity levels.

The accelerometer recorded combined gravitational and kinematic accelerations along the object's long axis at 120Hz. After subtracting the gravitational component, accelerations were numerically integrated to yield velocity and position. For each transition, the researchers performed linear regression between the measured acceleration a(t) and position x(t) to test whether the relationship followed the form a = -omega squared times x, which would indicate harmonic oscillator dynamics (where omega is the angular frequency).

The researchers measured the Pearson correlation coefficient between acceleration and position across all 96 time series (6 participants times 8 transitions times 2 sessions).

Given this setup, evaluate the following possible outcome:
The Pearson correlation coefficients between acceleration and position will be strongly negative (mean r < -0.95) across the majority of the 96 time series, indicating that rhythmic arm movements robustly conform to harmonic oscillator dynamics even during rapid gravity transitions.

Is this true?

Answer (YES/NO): NO